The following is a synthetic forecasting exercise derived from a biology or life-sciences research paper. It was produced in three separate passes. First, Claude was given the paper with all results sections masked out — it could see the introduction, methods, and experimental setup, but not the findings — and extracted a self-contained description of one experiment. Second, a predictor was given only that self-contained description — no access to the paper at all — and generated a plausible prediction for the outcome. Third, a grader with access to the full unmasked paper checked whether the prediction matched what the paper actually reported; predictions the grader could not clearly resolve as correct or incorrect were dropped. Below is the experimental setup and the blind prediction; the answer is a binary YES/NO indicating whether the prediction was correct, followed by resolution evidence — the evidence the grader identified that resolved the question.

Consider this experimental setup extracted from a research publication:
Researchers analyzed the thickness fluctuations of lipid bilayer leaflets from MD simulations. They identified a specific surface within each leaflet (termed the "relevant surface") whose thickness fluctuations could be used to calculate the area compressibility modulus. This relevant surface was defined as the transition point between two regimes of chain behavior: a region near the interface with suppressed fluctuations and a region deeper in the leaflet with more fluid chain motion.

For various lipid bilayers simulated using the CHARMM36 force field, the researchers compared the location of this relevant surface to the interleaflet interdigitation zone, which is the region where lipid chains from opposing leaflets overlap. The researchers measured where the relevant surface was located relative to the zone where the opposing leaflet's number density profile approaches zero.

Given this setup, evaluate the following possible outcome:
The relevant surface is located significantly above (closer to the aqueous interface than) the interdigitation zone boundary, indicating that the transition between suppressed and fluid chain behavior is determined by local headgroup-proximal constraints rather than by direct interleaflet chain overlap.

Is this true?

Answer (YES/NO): NO